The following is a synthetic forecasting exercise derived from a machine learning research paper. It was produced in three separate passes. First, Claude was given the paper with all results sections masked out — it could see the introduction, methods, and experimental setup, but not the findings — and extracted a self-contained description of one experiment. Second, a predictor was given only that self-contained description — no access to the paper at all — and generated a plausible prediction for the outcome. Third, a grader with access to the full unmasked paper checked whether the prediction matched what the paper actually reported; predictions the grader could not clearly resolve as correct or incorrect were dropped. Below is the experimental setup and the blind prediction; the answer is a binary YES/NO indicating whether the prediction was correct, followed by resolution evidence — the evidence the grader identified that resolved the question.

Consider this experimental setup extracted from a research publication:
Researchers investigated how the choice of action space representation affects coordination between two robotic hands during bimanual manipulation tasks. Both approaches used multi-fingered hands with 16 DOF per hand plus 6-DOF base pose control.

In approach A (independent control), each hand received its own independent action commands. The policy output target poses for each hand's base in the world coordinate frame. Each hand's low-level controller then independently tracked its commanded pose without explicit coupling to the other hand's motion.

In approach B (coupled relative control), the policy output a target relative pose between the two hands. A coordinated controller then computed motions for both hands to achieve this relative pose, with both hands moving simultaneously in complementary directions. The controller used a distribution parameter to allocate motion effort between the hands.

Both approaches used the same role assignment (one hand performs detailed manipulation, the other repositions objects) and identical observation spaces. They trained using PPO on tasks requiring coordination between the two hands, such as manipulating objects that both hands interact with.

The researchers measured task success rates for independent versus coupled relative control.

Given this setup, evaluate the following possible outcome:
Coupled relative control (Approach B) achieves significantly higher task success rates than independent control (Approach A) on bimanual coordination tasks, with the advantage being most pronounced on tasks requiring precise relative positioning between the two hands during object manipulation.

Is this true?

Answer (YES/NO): YES